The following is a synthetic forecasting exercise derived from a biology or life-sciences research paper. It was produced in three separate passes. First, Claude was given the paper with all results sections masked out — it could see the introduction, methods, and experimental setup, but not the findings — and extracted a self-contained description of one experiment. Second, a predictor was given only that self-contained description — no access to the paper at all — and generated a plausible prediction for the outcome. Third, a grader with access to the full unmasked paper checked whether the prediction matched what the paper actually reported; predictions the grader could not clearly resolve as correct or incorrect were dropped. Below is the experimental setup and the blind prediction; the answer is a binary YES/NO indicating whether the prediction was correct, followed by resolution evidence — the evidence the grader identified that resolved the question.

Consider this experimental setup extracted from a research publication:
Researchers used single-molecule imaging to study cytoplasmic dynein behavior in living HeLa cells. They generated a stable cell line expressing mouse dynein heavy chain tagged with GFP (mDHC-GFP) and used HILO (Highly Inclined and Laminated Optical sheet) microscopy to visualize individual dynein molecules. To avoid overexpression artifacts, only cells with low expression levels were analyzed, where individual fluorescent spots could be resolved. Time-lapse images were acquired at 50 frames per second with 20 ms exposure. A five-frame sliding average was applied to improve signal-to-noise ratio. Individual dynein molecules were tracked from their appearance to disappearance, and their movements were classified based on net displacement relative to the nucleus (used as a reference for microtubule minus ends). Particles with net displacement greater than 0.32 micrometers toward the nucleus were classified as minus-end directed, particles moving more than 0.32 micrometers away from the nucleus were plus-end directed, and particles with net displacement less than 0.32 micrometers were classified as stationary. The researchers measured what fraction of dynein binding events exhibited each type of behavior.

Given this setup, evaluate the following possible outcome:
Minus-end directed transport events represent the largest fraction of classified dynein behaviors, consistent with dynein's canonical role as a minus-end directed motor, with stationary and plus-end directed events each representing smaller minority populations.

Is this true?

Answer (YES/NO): NO